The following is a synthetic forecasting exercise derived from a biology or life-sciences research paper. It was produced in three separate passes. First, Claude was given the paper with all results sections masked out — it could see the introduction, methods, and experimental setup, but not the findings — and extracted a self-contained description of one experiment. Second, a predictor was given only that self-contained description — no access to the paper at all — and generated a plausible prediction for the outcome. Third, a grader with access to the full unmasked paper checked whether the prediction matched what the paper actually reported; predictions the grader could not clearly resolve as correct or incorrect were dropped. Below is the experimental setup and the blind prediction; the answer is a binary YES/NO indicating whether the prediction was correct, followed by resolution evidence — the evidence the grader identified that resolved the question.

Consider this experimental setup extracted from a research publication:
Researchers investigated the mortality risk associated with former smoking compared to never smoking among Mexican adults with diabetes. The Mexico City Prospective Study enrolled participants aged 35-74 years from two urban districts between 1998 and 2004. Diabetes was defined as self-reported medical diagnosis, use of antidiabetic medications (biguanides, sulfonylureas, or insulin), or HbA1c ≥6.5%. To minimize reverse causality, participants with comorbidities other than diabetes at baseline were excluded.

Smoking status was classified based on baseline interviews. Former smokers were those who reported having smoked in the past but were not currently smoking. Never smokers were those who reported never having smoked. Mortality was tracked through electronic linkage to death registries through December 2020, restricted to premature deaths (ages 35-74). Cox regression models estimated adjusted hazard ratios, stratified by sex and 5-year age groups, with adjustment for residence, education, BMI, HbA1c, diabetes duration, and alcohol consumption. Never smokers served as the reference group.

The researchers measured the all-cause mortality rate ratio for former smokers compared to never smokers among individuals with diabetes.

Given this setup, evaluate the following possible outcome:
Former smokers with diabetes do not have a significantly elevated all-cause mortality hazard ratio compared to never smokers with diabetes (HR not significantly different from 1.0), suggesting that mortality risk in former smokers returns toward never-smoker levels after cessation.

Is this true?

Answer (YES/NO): NO